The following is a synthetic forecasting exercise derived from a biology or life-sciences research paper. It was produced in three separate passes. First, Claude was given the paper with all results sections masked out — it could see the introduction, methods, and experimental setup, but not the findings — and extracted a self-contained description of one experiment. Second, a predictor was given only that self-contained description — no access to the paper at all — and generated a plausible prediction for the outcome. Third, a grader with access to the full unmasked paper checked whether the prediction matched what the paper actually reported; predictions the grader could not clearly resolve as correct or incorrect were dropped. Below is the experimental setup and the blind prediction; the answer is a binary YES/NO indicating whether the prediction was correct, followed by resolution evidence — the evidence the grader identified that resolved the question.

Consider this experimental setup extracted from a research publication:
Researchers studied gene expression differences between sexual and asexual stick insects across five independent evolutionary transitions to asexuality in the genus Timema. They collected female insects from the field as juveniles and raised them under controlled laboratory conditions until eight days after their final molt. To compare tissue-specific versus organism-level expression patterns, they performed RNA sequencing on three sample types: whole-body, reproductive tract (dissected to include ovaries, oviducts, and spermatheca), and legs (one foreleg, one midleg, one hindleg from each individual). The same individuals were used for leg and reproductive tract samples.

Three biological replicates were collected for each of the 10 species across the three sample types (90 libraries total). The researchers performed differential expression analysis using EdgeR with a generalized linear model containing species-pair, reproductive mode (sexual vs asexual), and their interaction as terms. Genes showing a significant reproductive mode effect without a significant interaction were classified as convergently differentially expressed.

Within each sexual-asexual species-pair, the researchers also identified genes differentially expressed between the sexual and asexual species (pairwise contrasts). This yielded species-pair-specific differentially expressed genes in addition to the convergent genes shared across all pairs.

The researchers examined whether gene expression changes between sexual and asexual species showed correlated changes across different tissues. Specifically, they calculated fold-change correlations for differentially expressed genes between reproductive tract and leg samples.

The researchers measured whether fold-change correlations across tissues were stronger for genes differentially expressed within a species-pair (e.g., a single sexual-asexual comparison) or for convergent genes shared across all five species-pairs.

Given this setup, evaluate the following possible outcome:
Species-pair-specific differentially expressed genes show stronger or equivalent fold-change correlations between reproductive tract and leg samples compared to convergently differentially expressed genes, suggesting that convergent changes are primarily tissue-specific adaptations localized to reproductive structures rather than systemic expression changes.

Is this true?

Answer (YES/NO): YES